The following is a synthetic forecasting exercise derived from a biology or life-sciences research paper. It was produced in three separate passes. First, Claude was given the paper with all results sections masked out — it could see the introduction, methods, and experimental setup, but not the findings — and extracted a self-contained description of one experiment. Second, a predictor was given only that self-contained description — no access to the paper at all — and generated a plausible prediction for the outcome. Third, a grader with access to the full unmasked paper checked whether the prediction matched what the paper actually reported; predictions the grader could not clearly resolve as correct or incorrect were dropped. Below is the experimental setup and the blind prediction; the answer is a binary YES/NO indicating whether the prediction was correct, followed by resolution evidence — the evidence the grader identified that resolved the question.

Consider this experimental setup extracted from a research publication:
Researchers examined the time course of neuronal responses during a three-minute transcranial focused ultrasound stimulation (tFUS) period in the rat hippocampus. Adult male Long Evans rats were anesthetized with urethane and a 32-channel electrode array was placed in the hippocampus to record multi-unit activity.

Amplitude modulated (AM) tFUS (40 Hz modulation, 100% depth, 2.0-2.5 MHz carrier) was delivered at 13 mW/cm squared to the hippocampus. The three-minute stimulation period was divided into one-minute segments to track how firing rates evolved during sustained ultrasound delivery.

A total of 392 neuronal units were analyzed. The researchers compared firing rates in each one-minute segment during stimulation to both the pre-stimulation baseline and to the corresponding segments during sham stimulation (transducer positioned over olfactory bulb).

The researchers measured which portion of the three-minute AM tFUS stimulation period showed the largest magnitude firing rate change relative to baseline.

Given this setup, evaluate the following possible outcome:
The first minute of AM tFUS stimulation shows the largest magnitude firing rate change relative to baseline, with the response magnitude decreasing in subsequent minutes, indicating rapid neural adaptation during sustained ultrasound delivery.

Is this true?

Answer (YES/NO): NO